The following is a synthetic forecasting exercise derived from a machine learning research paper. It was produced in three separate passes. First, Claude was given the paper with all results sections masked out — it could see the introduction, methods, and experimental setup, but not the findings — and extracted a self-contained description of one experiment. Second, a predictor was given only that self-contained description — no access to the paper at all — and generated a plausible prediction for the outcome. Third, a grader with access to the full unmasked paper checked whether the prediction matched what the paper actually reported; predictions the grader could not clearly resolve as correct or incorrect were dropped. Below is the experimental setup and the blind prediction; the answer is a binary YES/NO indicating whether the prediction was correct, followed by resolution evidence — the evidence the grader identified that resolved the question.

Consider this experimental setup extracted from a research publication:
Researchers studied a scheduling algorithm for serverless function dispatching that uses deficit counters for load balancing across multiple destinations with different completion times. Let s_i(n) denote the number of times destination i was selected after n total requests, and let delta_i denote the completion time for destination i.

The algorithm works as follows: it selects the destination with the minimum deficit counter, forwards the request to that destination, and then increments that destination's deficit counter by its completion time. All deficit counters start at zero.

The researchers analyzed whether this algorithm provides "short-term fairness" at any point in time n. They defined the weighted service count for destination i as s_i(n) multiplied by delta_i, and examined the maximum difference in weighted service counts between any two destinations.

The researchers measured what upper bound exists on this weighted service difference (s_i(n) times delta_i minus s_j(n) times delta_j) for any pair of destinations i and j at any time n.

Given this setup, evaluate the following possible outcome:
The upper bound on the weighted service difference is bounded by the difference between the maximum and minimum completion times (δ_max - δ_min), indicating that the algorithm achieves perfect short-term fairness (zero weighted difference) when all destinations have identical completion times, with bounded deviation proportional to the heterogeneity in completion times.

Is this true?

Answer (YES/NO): NO